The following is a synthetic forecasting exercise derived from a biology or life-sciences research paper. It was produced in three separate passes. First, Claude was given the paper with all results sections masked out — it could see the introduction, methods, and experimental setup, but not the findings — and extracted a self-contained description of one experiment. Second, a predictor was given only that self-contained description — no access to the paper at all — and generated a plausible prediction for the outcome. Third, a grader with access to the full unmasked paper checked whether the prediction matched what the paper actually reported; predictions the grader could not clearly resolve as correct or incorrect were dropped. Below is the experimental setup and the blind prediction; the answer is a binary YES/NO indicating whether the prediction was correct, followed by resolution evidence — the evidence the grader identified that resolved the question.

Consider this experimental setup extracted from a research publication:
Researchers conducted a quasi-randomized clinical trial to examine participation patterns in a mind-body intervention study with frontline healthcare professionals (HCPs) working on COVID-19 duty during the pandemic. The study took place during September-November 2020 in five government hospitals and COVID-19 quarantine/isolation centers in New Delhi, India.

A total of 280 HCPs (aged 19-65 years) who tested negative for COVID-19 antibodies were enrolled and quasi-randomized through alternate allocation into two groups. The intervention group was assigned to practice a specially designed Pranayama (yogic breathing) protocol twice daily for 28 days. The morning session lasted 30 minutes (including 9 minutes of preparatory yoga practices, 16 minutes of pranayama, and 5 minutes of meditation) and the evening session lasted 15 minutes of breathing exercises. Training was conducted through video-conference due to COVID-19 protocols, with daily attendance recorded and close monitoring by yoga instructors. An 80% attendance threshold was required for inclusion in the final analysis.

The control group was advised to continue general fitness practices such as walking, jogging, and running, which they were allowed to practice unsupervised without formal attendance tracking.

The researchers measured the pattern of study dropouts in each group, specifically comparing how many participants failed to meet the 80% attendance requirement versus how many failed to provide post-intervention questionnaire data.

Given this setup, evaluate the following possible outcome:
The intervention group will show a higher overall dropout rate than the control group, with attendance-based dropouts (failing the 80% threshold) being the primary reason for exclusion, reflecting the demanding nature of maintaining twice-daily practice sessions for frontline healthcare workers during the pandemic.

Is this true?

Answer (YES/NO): YES